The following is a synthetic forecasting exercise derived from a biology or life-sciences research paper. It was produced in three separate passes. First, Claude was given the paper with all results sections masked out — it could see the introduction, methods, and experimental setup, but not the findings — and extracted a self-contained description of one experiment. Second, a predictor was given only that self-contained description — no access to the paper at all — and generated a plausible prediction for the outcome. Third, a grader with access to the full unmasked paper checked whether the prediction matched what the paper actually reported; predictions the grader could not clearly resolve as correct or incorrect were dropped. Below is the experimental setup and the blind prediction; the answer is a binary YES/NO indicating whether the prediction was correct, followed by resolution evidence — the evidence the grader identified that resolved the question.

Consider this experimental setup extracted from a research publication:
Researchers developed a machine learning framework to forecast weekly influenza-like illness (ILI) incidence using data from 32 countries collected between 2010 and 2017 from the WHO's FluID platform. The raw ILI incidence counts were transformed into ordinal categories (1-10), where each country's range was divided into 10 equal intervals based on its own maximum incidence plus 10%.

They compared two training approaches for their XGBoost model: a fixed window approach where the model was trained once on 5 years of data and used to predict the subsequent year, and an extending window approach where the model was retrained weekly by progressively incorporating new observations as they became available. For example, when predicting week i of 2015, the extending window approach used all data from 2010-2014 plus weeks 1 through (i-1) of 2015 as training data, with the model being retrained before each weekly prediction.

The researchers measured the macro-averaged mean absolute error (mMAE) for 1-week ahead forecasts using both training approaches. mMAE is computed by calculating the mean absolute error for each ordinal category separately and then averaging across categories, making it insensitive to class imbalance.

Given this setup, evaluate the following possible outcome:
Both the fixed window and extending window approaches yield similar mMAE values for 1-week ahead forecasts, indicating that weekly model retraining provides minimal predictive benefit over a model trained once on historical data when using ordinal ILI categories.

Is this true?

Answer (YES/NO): NO